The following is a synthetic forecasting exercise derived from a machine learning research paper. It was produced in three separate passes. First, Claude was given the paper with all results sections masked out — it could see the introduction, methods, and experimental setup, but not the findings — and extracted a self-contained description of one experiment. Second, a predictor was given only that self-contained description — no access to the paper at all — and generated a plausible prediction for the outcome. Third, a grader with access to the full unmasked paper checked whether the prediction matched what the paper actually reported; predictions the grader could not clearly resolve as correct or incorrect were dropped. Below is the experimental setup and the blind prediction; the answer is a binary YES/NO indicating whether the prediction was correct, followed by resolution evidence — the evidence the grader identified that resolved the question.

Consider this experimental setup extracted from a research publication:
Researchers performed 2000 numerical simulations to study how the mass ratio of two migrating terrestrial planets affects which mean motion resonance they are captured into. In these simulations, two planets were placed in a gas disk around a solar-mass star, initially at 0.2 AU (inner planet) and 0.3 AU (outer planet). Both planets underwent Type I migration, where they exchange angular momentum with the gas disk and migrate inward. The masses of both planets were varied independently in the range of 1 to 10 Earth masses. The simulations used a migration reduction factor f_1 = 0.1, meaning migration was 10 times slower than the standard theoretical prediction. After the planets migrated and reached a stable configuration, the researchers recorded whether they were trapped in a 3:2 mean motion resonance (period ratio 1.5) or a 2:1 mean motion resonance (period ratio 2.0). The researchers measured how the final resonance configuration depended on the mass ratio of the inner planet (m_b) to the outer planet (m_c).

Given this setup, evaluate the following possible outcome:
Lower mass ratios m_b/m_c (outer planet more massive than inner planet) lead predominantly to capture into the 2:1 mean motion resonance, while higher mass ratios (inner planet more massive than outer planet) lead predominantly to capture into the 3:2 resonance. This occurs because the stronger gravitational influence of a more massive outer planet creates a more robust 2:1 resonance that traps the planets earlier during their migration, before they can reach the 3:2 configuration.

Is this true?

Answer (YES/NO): NO